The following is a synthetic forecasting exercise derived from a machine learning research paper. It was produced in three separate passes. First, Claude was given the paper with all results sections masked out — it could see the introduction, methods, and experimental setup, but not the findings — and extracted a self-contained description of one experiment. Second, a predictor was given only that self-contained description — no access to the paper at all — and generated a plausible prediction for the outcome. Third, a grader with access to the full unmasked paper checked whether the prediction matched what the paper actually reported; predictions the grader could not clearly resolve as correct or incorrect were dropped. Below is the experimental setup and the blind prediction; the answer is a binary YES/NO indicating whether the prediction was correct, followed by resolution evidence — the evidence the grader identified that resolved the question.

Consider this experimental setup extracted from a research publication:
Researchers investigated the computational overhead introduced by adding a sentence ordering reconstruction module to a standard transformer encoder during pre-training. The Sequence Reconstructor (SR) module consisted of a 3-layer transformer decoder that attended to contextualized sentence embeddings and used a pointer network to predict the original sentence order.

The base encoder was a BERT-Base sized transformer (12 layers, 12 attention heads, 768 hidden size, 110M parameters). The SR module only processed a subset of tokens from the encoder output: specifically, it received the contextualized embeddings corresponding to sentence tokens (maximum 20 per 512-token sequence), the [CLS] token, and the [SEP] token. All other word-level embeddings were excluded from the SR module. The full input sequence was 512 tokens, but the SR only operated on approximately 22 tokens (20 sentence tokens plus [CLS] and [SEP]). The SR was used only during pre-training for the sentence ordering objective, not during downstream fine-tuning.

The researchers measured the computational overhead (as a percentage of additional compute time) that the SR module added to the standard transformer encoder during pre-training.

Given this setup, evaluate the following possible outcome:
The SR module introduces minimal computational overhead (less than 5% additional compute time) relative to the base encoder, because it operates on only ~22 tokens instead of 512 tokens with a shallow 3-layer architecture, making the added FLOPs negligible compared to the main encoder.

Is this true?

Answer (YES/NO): NO